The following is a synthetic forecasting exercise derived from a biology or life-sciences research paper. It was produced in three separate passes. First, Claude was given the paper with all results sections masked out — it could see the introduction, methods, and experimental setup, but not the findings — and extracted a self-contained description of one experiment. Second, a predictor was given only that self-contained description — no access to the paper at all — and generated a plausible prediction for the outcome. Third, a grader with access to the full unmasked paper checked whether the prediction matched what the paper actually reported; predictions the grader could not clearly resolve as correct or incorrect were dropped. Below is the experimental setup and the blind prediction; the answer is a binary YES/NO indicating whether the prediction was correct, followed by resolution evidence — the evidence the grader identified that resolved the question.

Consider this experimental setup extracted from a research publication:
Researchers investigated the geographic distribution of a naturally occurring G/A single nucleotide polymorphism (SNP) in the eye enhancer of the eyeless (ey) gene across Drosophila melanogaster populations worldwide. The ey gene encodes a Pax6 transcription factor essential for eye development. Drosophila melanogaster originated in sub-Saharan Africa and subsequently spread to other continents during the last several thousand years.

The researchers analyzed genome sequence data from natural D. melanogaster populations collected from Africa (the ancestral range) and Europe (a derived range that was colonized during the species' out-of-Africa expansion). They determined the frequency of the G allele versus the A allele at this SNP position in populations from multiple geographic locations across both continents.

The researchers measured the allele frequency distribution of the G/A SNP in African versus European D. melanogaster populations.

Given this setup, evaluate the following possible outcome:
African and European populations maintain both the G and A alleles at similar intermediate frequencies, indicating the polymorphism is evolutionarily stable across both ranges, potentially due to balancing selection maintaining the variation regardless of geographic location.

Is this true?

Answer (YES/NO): NO